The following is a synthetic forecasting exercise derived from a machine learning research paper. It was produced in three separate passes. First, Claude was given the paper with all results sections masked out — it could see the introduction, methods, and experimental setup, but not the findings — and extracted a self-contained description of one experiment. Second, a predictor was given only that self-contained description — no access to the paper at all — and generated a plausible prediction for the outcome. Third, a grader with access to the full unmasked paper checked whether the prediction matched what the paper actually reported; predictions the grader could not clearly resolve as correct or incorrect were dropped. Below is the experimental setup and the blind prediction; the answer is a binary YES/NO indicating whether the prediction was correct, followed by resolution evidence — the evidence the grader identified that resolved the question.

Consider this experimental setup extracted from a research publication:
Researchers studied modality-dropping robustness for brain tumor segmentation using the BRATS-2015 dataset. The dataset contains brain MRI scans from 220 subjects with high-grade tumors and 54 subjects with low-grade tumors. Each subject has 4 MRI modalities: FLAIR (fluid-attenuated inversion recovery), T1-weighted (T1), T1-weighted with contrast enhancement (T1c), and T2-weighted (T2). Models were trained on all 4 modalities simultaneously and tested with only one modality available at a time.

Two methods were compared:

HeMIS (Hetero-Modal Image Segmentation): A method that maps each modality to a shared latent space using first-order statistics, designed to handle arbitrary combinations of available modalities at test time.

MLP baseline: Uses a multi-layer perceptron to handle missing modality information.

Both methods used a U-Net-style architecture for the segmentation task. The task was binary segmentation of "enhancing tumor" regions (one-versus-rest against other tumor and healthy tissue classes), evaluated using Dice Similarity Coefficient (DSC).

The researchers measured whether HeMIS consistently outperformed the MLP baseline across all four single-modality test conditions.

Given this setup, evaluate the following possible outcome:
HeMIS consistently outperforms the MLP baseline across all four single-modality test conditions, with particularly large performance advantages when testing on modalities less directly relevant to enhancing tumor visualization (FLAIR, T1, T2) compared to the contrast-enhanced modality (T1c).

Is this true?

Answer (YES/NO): NO